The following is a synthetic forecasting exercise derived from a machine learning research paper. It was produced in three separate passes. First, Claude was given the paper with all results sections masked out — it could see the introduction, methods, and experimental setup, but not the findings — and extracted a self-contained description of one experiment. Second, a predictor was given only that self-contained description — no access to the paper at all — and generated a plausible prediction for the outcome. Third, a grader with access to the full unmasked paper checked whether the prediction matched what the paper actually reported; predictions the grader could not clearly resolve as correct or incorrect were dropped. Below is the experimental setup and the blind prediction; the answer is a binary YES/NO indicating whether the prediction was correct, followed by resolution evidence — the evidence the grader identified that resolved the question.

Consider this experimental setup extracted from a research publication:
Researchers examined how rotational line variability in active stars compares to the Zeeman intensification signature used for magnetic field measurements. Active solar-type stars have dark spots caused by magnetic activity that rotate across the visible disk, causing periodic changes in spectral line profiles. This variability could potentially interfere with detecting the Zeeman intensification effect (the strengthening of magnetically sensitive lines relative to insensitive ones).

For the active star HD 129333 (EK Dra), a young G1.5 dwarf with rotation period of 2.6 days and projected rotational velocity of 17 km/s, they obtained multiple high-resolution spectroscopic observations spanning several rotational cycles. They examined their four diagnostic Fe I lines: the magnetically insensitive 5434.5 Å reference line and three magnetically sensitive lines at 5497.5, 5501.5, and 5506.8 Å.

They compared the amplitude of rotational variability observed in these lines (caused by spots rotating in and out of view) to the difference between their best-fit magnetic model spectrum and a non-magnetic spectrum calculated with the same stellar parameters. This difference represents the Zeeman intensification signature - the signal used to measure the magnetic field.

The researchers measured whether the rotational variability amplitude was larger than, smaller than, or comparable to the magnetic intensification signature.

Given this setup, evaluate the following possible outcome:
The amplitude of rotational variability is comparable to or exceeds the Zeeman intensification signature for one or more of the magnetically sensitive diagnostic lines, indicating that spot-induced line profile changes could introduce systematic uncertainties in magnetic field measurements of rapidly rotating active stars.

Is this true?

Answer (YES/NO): NO